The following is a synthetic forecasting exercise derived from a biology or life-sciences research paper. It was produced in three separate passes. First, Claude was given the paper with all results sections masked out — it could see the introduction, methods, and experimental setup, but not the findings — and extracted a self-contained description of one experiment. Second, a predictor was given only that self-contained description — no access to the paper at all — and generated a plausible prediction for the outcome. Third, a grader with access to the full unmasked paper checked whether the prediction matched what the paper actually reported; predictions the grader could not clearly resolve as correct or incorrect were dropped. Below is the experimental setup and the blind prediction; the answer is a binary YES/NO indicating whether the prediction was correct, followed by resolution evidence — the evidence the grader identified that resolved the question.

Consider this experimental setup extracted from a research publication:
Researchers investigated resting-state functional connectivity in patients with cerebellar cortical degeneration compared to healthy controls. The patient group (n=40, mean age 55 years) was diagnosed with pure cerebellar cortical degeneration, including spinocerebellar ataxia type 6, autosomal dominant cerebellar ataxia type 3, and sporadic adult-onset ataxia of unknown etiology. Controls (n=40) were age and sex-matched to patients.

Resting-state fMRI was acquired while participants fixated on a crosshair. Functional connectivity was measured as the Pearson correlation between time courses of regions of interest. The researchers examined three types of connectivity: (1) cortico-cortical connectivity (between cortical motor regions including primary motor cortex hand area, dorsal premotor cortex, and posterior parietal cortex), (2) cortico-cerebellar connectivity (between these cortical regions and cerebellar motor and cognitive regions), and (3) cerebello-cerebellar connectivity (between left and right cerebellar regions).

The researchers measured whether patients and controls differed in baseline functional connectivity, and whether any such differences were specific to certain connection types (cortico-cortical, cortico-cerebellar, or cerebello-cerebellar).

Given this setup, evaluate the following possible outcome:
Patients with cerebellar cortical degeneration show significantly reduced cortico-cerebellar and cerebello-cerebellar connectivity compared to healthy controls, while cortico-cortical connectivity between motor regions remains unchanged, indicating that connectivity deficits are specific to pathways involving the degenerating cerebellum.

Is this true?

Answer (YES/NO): YES